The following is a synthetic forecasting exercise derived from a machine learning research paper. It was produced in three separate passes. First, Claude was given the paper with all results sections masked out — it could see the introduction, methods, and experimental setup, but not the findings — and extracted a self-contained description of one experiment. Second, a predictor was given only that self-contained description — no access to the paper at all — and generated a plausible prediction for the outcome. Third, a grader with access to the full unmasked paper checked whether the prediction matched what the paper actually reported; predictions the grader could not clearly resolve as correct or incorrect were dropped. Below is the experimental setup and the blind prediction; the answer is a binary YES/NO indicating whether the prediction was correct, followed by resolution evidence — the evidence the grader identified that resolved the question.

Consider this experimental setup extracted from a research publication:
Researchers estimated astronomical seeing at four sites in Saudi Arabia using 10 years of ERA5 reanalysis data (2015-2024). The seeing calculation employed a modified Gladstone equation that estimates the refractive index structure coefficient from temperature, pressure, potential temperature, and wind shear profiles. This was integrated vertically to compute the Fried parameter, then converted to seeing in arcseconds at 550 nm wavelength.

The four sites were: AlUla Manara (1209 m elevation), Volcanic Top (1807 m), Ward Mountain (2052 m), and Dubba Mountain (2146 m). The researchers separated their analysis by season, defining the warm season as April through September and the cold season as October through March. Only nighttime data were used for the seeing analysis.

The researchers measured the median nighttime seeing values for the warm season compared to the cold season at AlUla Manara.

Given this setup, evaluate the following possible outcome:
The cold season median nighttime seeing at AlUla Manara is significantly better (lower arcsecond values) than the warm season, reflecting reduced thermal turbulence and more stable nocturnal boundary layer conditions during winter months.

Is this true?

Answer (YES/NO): NO